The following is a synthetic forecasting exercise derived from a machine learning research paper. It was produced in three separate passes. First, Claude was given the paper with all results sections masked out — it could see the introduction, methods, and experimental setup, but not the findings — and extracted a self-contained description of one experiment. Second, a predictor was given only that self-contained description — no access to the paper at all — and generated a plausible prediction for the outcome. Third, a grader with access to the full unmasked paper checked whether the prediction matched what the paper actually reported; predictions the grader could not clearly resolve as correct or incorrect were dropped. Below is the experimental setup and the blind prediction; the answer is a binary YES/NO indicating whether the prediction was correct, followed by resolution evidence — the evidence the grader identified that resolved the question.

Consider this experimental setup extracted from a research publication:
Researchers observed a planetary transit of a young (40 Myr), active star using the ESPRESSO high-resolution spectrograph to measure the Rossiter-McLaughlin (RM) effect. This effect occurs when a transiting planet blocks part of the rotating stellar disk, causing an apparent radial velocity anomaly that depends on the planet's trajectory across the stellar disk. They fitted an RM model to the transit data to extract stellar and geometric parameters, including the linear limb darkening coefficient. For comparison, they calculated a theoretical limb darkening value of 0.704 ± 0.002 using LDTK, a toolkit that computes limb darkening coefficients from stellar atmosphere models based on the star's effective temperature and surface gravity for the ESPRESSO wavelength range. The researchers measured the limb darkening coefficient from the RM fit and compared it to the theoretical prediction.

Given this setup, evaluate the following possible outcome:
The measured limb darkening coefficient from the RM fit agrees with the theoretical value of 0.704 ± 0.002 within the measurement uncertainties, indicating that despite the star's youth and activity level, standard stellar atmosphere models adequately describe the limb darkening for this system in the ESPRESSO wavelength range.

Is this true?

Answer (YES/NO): NO